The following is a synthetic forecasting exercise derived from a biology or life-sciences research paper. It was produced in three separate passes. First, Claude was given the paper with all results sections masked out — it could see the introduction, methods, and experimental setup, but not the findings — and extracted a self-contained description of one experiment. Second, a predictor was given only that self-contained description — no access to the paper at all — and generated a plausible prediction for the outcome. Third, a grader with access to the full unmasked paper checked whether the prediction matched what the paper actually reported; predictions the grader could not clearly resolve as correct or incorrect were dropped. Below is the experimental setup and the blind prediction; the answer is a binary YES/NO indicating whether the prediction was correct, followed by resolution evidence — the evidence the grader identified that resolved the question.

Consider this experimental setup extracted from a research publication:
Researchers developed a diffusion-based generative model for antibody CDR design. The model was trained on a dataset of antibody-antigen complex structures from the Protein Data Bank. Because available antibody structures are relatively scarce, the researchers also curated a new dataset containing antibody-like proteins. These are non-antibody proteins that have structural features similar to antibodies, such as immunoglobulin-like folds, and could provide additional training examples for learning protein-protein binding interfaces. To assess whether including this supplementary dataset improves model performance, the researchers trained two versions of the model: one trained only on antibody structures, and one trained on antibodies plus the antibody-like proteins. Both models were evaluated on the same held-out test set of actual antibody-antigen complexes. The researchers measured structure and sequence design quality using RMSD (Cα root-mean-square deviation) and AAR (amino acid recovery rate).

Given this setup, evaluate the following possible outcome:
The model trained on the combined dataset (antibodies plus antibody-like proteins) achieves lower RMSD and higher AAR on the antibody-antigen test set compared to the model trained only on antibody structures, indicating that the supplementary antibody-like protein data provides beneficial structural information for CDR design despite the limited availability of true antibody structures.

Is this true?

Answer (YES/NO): YES